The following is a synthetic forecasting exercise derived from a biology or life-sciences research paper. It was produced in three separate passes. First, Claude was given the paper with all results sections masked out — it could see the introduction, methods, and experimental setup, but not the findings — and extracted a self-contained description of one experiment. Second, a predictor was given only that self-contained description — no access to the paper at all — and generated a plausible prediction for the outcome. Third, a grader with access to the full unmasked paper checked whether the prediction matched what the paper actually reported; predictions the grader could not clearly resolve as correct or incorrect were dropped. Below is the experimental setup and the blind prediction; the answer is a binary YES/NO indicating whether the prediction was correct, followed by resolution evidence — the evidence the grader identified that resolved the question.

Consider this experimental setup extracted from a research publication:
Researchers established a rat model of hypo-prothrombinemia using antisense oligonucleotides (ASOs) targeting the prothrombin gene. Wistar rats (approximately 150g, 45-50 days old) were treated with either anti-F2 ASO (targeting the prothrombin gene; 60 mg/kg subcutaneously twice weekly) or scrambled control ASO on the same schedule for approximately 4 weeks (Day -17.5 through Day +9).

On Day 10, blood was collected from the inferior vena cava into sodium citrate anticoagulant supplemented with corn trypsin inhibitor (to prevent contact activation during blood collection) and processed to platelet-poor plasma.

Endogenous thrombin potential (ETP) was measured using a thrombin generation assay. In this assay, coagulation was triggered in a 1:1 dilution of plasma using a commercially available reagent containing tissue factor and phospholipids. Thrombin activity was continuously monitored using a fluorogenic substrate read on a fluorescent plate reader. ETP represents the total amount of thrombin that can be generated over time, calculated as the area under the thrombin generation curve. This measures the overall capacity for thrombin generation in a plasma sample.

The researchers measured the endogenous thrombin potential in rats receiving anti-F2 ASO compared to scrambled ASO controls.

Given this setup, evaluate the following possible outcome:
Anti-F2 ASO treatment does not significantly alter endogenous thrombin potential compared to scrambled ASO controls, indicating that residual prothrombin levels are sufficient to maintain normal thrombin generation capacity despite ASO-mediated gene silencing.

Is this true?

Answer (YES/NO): NO